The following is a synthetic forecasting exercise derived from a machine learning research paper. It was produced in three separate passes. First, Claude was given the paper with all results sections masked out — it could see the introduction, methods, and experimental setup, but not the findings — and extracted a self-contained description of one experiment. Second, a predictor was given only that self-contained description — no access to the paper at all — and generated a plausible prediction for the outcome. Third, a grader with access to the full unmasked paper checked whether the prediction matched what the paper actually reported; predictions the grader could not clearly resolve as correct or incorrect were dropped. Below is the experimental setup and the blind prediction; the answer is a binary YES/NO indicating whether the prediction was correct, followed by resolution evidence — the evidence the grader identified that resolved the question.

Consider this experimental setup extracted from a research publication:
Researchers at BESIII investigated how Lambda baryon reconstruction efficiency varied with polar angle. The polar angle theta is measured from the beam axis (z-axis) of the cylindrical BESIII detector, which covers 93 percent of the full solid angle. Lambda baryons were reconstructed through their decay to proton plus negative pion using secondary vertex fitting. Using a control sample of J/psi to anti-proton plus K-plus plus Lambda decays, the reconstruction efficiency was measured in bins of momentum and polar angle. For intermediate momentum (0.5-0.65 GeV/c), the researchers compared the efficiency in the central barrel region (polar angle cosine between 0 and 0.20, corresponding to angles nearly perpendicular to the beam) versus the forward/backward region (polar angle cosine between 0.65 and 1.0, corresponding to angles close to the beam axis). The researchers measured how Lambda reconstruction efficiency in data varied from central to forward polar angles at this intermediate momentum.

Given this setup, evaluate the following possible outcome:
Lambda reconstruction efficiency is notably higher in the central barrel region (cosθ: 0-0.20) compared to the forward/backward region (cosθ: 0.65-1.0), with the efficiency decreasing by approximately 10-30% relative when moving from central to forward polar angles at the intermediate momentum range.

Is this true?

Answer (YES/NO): NO